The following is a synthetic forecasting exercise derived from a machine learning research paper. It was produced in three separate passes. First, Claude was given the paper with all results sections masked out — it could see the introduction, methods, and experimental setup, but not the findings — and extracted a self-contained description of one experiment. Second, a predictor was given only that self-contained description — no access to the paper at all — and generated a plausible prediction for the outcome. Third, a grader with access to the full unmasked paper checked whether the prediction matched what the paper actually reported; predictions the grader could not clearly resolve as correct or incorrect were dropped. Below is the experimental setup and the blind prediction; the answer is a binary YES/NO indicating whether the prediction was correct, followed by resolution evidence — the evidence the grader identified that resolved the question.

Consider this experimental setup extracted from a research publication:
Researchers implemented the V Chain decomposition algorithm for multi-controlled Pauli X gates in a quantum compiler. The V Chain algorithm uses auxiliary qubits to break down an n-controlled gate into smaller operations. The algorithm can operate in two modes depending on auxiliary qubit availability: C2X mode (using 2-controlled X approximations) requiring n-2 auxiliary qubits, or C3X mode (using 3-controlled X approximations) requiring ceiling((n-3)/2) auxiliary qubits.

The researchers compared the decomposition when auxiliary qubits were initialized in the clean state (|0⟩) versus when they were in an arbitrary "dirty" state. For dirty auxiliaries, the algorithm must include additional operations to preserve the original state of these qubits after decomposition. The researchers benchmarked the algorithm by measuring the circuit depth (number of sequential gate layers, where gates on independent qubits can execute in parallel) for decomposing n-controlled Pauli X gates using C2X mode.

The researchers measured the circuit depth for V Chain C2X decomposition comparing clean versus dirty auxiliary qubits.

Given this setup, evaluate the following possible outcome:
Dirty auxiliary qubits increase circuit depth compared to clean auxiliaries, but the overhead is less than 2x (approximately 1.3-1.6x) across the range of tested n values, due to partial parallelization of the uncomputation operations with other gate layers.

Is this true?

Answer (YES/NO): NO